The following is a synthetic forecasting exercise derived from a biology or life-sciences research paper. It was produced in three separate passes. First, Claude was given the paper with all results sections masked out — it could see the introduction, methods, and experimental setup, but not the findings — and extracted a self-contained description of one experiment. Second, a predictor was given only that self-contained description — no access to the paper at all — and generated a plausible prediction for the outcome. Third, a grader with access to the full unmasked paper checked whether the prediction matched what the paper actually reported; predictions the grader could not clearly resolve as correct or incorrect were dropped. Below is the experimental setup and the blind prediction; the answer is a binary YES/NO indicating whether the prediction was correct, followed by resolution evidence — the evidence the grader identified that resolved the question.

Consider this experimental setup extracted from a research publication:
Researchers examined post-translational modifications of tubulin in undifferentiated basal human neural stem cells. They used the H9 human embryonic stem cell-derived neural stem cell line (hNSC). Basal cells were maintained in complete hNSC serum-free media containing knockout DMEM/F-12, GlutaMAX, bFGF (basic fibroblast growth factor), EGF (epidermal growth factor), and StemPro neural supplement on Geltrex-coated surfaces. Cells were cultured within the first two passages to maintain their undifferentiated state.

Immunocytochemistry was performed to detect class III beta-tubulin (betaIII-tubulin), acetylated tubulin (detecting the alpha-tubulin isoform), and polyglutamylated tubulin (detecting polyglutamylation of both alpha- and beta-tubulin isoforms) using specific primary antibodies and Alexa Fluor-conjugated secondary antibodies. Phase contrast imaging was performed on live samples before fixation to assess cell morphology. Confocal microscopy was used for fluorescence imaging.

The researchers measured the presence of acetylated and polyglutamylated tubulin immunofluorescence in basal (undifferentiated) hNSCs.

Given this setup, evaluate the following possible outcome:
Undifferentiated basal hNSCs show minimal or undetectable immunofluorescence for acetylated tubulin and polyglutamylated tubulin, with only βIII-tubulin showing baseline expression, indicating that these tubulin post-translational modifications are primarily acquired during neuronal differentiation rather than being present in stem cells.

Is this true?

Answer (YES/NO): NO